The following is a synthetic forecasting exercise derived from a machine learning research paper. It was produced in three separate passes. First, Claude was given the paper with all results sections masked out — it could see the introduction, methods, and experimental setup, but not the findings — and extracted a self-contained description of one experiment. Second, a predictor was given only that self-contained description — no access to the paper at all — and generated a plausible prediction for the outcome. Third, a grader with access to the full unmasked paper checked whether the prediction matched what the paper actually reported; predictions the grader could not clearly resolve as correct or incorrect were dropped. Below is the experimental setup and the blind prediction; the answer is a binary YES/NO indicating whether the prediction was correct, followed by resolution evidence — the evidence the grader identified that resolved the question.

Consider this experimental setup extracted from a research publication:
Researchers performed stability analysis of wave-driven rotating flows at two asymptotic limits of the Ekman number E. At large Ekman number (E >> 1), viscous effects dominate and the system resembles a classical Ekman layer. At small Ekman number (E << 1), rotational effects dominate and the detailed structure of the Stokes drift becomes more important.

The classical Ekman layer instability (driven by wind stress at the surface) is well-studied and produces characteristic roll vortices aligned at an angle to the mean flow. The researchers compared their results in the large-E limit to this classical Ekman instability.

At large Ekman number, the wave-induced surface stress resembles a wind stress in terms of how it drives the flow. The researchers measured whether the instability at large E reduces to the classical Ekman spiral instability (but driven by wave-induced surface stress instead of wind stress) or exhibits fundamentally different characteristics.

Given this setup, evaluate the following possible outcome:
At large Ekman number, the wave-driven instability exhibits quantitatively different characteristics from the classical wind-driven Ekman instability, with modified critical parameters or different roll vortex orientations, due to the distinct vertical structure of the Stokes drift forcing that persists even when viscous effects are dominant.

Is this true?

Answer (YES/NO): NO